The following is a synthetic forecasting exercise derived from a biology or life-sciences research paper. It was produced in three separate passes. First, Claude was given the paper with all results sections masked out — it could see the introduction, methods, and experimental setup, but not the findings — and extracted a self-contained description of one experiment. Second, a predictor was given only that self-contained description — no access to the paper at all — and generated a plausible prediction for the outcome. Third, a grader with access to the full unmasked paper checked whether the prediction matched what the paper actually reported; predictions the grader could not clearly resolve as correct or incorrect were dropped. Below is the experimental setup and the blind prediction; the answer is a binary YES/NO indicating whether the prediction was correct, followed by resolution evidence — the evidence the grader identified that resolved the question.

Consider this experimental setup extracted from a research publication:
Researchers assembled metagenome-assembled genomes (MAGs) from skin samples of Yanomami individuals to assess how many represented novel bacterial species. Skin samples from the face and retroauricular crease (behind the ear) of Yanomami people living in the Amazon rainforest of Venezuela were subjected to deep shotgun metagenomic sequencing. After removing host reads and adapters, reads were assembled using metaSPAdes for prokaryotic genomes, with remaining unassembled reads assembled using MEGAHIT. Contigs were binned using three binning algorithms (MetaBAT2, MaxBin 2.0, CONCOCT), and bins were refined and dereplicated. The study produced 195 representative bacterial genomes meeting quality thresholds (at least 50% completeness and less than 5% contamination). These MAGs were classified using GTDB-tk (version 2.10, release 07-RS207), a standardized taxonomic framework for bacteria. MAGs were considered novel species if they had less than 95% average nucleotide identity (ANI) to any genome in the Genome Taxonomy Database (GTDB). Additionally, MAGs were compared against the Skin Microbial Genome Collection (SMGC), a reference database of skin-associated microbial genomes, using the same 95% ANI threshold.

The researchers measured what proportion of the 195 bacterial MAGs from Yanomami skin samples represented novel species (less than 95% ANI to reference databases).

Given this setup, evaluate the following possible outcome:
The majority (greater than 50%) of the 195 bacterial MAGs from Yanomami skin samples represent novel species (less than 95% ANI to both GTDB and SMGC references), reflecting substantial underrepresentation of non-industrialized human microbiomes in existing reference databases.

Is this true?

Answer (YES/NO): YES